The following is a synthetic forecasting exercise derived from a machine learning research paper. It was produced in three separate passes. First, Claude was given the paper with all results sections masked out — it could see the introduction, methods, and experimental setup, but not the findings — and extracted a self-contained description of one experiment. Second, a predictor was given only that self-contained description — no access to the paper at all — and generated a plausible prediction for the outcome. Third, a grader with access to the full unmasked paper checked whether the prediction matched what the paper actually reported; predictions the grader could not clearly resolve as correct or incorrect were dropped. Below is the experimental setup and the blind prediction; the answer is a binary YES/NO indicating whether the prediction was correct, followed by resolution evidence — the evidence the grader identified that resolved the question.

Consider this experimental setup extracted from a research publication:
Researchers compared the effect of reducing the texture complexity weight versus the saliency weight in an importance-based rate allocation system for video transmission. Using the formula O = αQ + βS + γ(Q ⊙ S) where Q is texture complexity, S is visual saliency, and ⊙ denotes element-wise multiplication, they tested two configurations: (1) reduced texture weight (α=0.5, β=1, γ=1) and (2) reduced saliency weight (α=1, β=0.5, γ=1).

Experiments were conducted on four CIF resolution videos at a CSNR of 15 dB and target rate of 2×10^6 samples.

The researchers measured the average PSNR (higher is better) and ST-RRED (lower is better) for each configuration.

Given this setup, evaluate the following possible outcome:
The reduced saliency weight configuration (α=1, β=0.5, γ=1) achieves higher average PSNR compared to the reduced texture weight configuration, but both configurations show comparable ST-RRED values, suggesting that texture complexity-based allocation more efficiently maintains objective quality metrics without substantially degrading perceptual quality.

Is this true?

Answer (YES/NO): NO